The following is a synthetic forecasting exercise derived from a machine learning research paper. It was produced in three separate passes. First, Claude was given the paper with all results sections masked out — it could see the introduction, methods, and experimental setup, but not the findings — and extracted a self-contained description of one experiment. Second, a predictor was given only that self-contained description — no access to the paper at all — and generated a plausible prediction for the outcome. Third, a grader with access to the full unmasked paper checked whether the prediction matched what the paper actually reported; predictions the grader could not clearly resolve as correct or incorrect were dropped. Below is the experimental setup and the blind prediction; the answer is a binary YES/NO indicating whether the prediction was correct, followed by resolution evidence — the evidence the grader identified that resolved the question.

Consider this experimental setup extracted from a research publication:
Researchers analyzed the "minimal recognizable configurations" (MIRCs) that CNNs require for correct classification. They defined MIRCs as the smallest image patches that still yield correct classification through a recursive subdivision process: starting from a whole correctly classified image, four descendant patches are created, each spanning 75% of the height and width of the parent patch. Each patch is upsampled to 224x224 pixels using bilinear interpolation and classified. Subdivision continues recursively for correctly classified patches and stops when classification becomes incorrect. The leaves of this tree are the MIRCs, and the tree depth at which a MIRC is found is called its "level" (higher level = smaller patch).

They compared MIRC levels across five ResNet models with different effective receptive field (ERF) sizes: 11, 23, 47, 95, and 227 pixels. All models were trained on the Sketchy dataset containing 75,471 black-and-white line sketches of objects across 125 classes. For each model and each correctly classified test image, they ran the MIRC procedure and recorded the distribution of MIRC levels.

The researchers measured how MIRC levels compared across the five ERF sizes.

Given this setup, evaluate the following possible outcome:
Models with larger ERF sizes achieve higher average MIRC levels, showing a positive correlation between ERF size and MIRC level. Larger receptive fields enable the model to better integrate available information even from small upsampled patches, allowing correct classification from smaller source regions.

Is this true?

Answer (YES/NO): YES